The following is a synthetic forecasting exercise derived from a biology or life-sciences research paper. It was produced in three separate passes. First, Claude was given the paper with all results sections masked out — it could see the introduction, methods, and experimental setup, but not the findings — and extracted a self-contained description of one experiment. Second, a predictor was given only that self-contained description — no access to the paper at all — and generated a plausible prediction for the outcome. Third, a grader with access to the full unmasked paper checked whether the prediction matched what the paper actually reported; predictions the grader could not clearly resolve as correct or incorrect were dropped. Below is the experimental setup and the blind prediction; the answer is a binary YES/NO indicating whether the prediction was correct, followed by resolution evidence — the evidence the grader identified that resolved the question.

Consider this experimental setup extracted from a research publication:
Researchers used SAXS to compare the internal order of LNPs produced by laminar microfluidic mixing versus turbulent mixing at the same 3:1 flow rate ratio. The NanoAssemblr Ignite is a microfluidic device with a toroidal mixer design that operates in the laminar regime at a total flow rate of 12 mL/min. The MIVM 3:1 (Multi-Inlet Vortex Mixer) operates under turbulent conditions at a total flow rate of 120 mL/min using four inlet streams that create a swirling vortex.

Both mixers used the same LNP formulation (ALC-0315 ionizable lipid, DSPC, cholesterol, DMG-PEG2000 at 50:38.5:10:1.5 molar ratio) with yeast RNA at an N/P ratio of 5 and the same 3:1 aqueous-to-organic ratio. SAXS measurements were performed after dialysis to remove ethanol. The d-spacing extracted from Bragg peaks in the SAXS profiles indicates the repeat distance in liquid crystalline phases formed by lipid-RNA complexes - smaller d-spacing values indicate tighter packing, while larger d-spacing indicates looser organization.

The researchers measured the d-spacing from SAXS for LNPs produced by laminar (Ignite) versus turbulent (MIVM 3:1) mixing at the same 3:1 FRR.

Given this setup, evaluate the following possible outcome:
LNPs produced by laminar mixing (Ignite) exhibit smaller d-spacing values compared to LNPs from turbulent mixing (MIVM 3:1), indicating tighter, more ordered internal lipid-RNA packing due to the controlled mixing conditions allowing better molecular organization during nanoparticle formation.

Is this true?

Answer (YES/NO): NO